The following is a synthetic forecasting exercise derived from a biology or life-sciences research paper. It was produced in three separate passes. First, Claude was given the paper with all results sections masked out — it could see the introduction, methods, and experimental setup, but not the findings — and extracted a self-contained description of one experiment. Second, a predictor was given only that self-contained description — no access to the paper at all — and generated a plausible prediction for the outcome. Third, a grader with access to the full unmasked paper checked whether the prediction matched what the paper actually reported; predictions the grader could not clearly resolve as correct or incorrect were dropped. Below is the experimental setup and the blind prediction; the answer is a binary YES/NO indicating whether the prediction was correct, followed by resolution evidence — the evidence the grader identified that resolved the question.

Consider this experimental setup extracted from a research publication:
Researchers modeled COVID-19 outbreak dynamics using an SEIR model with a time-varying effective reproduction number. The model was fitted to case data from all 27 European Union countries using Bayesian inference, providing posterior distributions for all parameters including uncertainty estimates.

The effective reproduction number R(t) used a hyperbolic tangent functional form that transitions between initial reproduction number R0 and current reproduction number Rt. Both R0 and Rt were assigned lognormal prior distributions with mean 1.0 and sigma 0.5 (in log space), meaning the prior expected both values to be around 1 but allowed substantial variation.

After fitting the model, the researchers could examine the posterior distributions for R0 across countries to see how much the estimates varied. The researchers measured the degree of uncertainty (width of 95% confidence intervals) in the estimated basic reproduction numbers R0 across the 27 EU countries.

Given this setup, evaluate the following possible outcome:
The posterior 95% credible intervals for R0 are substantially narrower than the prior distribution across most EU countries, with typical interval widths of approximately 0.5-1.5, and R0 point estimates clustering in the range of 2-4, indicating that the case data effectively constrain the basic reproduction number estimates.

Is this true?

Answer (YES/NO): NO